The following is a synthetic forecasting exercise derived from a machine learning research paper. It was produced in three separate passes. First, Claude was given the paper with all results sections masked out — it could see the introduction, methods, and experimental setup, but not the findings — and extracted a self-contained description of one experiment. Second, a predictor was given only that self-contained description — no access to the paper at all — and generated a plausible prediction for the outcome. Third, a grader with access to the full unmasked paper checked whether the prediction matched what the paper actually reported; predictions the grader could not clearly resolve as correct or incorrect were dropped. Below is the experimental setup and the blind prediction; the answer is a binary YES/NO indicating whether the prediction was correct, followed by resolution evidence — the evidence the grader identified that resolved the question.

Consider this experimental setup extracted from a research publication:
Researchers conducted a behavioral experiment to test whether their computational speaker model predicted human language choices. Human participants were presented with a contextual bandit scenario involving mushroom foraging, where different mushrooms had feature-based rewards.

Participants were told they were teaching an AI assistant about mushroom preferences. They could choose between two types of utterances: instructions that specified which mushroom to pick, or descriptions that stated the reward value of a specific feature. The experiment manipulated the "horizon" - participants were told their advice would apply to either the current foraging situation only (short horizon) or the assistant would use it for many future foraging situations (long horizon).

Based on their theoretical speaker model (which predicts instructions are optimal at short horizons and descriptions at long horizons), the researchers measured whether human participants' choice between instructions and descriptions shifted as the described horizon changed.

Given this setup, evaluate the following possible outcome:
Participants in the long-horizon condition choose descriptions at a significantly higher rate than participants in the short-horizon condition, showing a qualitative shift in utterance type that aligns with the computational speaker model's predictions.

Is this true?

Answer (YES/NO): YES